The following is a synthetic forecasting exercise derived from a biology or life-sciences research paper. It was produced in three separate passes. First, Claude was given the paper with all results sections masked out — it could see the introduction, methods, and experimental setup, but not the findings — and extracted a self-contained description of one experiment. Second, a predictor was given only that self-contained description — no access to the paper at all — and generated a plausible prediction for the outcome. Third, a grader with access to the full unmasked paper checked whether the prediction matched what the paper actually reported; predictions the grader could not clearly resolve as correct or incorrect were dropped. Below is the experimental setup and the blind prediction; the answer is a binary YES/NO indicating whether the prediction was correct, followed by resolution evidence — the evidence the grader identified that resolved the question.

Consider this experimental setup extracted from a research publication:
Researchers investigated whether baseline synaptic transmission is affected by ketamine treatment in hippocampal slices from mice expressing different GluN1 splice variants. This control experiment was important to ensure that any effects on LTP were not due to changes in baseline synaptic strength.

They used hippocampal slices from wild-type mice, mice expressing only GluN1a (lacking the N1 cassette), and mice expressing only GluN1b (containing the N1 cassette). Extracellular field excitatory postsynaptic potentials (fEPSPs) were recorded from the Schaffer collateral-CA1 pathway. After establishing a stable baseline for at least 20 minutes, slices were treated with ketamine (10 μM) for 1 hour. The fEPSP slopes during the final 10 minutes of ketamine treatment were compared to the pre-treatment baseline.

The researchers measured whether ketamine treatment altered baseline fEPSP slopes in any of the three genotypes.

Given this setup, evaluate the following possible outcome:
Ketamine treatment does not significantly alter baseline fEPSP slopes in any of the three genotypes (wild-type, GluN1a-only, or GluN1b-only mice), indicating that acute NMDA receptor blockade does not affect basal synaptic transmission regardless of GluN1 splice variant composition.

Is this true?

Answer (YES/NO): YES